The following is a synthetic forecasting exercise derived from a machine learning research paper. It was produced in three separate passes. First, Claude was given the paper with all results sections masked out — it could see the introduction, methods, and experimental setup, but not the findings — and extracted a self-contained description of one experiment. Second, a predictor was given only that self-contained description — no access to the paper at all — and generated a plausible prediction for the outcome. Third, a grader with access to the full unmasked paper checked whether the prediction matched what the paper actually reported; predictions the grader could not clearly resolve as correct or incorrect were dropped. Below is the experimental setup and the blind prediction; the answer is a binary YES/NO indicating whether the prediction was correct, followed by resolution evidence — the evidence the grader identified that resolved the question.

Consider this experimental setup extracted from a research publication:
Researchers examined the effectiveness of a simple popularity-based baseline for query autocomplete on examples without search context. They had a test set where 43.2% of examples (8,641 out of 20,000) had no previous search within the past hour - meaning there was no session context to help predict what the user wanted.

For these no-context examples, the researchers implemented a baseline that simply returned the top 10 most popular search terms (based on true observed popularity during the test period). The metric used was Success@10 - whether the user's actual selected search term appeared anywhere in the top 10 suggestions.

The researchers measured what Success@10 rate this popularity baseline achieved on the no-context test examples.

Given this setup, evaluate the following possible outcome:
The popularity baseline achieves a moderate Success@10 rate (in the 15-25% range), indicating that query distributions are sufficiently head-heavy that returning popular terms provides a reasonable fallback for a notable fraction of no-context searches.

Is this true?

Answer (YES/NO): NO